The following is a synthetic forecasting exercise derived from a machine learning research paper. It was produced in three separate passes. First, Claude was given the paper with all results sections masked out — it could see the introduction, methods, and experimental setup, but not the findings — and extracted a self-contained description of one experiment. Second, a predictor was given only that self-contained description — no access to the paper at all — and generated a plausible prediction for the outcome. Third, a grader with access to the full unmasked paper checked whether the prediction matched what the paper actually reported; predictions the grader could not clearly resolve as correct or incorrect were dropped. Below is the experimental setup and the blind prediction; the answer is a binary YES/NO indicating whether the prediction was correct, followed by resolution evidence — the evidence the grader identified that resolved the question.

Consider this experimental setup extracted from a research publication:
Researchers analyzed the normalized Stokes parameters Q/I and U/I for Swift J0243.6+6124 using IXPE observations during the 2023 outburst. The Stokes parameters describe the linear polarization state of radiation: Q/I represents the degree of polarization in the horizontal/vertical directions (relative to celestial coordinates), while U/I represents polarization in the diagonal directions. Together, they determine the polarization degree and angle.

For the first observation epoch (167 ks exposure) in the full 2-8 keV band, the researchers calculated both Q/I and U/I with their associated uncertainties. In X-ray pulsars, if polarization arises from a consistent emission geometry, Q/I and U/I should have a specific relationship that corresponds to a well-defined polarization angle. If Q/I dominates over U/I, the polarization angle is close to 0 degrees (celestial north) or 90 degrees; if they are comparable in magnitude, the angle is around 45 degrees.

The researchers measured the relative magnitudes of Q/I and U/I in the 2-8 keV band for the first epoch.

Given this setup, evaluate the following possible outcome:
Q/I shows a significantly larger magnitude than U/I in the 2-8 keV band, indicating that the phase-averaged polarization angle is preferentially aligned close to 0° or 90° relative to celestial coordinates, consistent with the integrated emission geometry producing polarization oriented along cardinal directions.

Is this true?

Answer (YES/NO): YES